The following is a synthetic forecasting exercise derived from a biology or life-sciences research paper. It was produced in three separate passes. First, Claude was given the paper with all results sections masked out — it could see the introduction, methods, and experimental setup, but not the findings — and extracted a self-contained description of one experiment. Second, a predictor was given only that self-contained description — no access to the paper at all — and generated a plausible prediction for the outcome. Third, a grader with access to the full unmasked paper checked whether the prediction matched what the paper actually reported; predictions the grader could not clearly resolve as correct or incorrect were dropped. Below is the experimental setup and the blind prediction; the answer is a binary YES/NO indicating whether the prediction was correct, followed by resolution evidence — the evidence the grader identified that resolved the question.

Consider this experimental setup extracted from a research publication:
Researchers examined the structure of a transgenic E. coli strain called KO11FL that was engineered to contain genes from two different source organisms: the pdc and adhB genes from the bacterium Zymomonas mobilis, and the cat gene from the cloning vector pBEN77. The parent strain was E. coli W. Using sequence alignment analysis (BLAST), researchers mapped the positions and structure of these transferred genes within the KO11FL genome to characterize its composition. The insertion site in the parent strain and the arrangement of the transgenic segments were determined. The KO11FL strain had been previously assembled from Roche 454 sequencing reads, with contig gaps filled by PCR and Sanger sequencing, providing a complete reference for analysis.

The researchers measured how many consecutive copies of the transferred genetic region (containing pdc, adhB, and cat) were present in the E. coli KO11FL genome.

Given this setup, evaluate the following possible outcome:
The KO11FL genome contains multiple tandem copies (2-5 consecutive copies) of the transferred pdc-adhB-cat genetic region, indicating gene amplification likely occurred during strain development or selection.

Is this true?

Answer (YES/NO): NO